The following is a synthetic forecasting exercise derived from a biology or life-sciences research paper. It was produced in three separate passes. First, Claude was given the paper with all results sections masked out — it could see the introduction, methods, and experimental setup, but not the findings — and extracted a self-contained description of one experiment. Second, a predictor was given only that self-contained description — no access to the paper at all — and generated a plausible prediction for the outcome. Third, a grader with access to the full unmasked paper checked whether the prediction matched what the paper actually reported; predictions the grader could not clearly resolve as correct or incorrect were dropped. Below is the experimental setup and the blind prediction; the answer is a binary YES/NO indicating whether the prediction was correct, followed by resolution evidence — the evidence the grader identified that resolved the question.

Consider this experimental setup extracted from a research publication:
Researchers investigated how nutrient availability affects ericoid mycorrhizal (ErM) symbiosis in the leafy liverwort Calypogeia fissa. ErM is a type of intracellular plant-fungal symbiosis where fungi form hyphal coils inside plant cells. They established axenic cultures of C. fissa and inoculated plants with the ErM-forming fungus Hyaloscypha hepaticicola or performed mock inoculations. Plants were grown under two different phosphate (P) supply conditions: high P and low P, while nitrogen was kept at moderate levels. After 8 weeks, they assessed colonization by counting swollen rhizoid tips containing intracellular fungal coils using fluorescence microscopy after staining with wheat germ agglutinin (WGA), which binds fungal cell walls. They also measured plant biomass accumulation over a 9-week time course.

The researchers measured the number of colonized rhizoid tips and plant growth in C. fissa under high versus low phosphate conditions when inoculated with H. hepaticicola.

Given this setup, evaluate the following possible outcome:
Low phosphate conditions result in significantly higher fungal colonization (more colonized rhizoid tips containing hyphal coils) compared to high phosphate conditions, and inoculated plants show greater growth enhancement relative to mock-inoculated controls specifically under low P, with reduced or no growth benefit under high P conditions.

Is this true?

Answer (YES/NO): YES